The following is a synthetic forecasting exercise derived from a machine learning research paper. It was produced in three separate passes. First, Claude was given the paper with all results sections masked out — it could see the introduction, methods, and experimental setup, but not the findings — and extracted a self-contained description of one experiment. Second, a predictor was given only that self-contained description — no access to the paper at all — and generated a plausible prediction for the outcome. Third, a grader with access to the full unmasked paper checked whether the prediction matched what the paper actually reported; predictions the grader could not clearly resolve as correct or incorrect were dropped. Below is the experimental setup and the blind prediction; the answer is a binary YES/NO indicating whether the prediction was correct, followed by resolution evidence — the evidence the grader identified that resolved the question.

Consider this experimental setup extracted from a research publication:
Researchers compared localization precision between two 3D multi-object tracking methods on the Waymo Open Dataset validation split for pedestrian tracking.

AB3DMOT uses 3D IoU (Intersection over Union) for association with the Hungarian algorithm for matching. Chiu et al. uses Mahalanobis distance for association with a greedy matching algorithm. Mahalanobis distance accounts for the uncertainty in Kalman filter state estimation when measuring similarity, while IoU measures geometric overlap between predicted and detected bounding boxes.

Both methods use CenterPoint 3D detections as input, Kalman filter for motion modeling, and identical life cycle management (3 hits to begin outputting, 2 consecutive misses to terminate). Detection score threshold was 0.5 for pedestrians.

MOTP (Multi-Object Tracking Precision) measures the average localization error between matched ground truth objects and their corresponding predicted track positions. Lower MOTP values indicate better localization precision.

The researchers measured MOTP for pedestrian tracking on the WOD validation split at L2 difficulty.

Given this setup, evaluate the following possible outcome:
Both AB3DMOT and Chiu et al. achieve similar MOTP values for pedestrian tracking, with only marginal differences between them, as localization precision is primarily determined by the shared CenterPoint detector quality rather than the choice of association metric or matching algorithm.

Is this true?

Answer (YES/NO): YES